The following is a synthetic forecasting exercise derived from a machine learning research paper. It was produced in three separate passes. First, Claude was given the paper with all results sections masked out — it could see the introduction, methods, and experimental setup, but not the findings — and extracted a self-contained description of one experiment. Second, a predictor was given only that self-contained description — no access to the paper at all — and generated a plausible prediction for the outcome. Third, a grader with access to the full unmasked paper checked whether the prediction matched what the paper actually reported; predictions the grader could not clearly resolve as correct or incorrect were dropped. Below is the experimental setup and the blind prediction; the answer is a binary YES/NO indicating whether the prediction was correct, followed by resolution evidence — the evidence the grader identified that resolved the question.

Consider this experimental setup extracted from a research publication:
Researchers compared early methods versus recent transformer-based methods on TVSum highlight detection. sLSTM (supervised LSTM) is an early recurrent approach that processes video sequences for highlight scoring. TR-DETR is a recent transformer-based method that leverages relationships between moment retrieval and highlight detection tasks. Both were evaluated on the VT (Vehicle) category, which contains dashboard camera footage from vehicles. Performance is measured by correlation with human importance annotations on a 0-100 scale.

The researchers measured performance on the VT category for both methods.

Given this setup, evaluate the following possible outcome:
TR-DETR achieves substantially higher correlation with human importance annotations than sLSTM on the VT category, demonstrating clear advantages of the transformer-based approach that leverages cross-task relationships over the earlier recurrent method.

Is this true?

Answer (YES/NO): YES